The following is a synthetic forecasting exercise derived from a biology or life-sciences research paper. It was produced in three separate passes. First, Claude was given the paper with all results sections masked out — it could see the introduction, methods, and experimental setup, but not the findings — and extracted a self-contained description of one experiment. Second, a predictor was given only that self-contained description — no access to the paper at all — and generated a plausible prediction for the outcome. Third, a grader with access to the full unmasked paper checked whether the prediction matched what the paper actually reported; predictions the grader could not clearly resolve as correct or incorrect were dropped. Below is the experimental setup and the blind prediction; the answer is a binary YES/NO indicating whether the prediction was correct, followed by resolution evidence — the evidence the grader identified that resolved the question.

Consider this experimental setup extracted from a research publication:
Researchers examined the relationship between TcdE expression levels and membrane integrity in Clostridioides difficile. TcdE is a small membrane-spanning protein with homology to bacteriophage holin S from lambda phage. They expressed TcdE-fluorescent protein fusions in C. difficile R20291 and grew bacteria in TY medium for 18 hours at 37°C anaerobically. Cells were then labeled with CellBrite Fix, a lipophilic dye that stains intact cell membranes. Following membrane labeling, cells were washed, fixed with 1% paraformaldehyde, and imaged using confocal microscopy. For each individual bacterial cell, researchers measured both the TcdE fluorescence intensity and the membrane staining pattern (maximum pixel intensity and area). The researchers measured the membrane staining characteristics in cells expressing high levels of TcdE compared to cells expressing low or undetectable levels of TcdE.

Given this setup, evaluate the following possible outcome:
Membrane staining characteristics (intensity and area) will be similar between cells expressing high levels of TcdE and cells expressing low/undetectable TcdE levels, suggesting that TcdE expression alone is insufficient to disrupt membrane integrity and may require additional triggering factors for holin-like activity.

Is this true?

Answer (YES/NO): NO